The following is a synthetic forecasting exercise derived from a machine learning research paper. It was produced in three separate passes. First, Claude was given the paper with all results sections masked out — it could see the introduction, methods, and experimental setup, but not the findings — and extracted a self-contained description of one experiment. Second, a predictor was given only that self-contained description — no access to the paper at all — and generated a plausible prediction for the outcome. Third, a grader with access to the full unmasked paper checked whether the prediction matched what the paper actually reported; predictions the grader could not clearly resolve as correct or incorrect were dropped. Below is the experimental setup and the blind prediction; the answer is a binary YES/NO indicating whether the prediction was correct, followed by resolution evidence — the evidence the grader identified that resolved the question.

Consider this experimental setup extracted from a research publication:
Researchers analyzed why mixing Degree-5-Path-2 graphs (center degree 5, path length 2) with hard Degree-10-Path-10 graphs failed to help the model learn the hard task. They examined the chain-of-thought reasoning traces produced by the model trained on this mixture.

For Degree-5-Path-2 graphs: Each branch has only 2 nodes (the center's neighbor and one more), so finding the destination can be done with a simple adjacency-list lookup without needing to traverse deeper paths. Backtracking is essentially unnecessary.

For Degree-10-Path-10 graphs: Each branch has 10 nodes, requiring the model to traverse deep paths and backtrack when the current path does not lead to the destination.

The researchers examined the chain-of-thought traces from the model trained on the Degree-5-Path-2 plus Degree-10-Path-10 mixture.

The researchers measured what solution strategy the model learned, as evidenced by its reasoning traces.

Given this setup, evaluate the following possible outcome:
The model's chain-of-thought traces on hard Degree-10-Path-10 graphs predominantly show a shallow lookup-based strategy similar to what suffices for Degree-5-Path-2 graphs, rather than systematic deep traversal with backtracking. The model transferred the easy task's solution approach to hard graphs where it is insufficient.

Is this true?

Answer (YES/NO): YES